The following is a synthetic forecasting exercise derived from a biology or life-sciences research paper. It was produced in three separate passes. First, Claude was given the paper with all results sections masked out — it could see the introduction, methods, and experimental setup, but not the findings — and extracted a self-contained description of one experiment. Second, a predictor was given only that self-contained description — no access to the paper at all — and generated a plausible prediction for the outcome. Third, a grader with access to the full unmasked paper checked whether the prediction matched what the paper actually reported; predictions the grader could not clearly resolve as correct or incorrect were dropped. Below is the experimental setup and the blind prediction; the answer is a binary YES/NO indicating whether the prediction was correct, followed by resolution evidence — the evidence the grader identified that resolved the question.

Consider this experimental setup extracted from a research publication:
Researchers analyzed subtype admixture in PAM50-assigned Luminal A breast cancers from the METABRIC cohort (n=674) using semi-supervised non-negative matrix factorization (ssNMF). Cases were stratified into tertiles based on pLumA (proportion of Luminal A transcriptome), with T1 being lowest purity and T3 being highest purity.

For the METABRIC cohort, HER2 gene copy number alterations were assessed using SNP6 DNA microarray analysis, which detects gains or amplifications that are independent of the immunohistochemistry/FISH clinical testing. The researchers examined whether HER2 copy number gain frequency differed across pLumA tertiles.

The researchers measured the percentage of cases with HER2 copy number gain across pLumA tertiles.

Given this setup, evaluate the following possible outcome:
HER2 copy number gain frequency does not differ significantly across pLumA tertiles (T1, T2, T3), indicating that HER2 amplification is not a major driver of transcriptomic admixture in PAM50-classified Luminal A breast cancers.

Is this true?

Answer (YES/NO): NO